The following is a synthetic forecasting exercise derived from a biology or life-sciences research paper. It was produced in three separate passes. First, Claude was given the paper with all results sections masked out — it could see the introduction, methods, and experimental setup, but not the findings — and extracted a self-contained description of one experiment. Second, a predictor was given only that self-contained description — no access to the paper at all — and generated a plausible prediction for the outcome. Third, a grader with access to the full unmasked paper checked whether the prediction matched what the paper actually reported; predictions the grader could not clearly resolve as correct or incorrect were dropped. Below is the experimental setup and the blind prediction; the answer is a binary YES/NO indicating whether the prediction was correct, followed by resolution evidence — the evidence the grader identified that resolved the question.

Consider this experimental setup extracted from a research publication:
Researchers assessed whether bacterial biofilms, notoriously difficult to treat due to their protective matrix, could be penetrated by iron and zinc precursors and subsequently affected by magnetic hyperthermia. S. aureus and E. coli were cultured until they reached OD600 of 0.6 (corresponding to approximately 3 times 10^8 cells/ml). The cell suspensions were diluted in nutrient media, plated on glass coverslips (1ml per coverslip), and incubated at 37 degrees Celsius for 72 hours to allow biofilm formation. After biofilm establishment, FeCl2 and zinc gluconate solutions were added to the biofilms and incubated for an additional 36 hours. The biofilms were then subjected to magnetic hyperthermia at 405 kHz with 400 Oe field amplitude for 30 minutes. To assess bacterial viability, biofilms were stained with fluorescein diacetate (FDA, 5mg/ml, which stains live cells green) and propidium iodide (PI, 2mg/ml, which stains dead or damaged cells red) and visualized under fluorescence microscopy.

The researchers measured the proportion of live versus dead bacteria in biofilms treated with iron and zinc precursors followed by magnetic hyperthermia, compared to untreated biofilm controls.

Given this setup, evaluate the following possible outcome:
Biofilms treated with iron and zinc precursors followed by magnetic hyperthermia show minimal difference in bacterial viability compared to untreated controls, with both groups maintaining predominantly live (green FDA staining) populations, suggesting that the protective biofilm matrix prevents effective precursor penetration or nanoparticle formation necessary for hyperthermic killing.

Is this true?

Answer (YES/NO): NO